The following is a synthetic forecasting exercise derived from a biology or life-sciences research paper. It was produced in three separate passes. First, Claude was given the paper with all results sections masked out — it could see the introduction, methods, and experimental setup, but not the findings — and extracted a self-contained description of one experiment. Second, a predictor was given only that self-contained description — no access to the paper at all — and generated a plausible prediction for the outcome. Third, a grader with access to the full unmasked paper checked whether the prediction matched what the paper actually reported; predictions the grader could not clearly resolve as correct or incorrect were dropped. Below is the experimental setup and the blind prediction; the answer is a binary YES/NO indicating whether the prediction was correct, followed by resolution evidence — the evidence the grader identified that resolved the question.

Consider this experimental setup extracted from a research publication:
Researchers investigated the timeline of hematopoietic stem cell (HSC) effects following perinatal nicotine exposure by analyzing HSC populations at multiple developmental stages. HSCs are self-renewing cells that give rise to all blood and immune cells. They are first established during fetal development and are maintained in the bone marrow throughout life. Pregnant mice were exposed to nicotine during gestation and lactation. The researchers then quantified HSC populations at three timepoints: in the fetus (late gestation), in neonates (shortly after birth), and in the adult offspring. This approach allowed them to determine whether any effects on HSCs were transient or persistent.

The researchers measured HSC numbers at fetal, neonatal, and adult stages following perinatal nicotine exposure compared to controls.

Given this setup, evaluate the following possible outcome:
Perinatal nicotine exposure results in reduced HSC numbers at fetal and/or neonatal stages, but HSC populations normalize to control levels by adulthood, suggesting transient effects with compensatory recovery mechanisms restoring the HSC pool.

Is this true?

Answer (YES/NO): NO